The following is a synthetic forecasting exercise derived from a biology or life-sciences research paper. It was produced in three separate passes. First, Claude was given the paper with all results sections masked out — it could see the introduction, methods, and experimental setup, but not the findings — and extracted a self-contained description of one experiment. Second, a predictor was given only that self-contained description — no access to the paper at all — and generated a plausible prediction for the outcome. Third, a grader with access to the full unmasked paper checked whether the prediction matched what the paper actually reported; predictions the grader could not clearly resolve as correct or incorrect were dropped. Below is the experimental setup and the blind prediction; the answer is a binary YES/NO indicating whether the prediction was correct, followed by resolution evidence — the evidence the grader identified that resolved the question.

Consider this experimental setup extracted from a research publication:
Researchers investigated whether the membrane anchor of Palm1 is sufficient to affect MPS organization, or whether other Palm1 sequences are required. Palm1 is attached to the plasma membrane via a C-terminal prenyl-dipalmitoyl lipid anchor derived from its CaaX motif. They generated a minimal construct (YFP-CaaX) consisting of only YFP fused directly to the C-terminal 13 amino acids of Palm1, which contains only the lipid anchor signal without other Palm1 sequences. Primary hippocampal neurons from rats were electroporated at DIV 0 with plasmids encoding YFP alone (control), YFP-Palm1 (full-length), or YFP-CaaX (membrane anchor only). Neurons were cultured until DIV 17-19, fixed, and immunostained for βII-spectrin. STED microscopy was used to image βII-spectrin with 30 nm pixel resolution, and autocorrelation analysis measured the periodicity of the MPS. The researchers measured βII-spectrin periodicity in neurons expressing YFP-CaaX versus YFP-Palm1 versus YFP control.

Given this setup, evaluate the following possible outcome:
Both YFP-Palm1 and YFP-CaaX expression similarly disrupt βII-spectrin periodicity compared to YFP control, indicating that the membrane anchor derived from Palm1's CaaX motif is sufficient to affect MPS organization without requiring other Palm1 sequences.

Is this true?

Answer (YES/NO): NO